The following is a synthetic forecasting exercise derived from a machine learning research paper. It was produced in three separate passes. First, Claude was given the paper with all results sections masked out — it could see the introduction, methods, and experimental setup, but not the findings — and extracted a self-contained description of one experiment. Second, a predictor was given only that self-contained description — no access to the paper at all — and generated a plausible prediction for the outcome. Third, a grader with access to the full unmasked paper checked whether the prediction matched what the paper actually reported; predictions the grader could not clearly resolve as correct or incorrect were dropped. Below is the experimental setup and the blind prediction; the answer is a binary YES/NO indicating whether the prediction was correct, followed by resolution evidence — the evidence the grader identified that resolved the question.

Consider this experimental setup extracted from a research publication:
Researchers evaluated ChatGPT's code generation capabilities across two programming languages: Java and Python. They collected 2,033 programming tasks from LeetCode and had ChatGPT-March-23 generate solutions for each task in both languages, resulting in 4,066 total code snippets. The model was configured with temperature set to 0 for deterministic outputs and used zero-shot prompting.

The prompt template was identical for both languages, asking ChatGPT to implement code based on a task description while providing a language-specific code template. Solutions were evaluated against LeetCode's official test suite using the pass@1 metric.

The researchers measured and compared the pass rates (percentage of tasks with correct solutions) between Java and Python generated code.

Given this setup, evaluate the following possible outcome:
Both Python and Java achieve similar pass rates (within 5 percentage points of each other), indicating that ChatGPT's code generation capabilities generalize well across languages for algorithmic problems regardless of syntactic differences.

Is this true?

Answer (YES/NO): NO